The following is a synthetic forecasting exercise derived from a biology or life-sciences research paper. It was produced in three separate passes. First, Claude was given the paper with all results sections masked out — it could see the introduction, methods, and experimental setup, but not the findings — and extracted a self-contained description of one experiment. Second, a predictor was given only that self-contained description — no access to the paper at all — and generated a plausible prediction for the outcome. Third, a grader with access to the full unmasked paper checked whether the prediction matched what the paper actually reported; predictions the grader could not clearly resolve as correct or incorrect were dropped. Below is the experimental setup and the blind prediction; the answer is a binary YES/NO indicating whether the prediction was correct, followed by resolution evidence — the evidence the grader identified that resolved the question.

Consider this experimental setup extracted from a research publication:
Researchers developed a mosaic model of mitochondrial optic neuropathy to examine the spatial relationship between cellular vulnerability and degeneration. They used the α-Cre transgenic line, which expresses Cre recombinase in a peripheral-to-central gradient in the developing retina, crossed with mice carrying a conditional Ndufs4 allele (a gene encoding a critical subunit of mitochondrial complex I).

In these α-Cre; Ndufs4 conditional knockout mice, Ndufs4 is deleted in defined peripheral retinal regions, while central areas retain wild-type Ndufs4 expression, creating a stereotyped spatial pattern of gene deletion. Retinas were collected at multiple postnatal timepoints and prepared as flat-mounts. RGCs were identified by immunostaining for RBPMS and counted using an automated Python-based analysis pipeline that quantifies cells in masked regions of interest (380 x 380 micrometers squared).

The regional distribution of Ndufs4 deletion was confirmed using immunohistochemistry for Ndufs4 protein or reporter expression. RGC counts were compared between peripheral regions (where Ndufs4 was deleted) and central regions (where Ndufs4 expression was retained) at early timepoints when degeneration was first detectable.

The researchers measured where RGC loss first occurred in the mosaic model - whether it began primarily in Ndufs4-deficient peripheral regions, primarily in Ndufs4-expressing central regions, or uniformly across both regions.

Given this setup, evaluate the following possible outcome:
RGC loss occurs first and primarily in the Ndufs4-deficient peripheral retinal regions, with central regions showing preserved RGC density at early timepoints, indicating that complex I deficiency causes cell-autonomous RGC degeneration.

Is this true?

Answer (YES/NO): YES